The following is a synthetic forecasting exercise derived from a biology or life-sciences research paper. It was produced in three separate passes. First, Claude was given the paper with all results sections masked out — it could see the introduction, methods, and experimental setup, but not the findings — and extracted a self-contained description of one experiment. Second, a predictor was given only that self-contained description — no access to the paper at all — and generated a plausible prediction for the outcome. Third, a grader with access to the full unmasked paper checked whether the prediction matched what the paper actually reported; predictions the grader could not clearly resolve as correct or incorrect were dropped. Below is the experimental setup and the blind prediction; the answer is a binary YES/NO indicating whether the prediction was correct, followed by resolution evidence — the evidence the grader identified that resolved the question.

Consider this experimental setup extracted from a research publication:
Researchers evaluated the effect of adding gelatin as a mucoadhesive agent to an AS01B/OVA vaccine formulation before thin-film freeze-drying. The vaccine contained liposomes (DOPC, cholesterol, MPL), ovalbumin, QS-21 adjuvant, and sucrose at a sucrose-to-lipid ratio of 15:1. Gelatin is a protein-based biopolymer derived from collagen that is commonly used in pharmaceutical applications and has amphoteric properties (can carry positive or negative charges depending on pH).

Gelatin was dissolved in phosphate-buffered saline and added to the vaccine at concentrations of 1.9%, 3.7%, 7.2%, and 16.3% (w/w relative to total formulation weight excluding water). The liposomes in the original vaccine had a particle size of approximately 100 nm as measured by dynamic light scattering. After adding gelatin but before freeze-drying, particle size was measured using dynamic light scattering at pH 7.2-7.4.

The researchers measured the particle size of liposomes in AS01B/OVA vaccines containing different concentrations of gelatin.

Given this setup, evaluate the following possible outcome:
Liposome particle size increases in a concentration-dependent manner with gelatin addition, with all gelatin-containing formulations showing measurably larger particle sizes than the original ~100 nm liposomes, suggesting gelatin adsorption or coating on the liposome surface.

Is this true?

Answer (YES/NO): NO